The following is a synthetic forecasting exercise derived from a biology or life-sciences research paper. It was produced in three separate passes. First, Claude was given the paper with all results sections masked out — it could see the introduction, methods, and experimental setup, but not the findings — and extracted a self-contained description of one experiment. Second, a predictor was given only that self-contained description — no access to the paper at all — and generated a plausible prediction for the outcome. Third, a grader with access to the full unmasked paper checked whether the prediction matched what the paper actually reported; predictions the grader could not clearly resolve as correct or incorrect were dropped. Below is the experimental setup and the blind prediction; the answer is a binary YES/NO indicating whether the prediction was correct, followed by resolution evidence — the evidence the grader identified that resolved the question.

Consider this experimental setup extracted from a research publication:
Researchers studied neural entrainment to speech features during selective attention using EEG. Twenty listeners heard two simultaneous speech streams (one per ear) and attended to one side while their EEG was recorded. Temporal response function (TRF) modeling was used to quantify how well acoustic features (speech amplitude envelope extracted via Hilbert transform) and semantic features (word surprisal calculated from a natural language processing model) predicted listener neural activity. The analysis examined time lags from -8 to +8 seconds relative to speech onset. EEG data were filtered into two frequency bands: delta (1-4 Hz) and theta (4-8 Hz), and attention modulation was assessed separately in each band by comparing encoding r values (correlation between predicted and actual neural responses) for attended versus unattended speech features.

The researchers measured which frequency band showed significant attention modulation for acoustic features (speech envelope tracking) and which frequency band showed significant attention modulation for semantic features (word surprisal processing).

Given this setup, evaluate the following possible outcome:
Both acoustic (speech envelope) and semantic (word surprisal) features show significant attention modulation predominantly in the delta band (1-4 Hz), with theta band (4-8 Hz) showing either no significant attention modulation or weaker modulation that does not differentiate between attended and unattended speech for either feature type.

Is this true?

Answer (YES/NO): NO